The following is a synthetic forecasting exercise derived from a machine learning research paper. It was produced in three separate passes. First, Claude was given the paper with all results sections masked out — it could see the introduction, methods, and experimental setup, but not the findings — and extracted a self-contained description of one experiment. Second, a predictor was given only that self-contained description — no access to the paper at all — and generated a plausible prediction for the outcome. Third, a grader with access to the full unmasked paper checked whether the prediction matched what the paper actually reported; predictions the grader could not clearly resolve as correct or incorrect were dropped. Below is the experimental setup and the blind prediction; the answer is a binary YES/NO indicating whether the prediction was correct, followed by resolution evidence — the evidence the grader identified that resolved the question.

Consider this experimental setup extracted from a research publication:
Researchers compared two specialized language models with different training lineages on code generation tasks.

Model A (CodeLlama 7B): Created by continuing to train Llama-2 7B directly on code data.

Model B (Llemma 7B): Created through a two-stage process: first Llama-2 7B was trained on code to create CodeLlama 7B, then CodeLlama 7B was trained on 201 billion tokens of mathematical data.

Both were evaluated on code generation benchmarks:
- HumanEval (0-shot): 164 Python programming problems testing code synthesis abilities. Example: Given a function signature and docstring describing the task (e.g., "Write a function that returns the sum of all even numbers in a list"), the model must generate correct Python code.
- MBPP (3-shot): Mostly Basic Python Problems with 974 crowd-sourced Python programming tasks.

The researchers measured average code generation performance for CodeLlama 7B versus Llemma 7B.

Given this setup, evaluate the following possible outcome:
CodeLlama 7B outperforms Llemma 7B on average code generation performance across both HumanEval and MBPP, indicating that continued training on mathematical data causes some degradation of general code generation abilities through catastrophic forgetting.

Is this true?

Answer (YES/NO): YES